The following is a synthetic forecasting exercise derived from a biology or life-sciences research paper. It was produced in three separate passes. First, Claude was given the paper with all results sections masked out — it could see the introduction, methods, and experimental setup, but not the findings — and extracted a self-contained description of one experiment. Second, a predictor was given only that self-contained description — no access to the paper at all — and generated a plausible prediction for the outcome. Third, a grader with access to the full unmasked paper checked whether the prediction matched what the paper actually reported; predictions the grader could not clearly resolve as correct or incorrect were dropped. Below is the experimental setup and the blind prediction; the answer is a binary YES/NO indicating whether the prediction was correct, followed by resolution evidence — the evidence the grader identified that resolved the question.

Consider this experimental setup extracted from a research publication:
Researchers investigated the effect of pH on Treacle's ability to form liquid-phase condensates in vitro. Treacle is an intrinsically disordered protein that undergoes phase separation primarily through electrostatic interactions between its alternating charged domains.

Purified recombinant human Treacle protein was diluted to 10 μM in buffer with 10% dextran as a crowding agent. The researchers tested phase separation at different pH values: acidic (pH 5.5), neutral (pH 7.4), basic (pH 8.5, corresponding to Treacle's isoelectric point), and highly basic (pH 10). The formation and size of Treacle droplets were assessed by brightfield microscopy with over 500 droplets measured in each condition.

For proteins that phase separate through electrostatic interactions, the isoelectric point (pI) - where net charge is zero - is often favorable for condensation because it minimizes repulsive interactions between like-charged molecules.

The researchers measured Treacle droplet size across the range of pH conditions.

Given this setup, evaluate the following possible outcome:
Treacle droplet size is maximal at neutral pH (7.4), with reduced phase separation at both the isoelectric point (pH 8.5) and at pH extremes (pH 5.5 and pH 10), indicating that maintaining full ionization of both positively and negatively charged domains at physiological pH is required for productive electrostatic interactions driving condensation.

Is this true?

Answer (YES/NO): NO